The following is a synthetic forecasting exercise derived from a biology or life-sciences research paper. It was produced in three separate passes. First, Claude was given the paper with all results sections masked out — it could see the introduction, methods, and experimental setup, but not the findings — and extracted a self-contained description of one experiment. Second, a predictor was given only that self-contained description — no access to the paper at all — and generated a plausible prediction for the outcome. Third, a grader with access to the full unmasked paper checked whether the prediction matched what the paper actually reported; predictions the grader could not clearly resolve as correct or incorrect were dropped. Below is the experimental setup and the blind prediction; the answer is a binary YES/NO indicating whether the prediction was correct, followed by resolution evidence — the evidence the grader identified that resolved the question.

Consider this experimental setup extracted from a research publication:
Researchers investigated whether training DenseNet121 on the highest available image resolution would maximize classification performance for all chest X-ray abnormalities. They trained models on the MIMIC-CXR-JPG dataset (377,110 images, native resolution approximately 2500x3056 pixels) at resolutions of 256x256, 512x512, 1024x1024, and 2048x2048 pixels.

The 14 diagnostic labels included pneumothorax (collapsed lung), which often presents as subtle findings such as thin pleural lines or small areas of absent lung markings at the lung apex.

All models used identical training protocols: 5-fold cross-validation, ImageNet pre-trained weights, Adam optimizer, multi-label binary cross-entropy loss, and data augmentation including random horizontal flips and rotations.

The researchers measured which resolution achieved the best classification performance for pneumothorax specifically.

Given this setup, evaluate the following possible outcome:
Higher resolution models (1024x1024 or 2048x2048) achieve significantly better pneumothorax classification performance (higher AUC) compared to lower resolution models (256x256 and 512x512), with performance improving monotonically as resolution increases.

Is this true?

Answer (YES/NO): YES